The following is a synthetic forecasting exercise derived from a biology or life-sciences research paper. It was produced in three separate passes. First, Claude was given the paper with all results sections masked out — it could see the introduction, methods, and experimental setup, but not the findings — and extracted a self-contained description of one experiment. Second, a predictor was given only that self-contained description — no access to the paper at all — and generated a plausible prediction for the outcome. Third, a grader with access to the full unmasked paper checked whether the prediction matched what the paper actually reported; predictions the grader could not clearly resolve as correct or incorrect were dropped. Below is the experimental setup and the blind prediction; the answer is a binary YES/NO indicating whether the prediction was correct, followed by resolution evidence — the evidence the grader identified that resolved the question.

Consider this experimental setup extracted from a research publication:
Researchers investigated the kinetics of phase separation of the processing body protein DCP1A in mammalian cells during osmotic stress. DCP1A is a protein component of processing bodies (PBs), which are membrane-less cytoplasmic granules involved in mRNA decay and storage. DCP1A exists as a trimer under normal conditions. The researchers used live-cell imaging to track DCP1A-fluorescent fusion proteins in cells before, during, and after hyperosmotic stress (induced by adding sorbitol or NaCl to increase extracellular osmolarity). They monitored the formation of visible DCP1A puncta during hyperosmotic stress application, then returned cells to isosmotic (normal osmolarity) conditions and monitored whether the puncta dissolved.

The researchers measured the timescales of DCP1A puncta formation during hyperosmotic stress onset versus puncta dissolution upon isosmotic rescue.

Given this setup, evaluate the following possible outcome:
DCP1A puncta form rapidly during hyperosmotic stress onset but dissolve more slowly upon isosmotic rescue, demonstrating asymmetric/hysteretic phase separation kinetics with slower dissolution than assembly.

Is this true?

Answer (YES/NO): YES